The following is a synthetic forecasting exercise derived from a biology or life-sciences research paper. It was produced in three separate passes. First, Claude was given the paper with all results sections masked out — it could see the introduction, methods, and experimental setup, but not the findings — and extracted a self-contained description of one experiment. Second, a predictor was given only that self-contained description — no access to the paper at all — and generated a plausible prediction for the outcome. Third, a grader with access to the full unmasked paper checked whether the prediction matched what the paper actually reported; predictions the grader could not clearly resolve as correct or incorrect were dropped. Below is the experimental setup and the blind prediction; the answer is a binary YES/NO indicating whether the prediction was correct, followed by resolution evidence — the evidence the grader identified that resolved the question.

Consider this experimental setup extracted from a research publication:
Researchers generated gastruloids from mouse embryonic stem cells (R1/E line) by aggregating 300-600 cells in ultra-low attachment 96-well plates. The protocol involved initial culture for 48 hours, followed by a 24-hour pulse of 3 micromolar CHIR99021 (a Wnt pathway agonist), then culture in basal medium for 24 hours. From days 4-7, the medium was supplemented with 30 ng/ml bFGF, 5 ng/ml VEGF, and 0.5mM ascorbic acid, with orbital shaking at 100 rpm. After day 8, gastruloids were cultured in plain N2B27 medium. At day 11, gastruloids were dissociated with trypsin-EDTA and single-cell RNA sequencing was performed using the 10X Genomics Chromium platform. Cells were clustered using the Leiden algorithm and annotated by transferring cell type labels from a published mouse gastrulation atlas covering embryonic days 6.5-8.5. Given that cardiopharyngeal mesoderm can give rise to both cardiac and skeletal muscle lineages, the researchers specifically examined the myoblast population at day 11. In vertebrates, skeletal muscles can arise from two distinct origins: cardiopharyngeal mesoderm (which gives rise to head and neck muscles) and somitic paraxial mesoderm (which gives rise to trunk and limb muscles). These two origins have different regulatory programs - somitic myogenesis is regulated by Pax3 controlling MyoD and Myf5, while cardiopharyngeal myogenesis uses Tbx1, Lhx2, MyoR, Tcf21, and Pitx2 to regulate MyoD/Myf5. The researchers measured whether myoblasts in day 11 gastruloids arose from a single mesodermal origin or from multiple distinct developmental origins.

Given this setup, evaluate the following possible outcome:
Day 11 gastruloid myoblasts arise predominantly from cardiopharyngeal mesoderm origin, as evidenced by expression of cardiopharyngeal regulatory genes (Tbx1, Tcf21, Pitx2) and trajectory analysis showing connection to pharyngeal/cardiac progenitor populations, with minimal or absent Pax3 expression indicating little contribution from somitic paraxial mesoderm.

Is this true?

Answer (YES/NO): NO